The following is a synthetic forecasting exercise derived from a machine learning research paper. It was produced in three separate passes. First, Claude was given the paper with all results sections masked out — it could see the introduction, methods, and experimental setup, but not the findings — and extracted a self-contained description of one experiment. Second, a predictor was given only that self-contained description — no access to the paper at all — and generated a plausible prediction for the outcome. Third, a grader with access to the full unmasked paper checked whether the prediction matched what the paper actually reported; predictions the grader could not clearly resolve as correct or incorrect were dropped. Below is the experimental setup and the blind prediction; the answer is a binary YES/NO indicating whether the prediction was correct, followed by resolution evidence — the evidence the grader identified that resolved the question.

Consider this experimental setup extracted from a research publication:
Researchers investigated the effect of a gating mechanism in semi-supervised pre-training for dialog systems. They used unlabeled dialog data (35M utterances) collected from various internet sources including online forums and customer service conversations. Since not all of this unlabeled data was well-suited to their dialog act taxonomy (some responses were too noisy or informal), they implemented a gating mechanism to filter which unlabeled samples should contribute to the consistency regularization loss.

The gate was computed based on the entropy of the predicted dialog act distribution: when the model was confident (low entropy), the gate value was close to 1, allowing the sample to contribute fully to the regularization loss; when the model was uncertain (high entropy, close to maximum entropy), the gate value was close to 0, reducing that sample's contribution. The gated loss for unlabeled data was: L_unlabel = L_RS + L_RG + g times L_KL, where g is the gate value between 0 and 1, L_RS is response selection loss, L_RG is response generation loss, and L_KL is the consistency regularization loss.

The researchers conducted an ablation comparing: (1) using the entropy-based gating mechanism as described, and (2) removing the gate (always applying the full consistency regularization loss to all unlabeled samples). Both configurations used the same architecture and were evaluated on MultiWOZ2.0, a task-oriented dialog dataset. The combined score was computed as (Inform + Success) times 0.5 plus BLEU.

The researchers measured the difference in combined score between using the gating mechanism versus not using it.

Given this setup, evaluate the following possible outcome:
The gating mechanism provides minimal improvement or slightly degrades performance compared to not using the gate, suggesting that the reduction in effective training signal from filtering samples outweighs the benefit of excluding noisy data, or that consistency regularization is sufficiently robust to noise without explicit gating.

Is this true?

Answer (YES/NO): NO